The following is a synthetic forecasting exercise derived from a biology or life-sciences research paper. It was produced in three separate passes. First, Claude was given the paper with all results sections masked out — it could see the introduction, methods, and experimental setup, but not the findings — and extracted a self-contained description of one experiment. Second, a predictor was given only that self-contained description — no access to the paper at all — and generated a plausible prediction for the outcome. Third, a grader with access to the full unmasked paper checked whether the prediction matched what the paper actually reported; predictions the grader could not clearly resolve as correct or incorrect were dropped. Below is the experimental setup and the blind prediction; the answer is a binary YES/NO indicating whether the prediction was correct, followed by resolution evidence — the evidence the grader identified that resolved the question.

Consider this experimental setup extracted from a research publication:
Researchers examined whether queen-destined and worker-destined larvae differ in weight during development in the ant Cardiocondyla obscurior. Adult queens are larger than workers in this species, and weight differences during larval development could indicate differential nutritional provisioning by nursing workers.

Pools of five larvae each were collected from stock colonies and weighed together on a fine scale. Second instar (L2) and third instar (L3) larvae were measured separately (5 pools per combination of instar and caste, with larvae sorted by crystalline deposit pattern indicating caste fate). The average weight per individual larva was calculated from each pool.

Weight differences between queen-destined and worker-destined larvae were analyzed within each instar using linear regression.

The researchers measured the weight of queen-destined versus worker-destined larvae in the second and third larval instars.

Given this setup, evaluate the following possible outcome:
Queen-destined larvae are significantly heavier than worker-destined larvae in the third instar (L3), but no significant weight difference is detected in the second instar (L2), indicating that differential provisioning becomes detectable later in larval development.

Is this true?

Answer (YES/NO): YES